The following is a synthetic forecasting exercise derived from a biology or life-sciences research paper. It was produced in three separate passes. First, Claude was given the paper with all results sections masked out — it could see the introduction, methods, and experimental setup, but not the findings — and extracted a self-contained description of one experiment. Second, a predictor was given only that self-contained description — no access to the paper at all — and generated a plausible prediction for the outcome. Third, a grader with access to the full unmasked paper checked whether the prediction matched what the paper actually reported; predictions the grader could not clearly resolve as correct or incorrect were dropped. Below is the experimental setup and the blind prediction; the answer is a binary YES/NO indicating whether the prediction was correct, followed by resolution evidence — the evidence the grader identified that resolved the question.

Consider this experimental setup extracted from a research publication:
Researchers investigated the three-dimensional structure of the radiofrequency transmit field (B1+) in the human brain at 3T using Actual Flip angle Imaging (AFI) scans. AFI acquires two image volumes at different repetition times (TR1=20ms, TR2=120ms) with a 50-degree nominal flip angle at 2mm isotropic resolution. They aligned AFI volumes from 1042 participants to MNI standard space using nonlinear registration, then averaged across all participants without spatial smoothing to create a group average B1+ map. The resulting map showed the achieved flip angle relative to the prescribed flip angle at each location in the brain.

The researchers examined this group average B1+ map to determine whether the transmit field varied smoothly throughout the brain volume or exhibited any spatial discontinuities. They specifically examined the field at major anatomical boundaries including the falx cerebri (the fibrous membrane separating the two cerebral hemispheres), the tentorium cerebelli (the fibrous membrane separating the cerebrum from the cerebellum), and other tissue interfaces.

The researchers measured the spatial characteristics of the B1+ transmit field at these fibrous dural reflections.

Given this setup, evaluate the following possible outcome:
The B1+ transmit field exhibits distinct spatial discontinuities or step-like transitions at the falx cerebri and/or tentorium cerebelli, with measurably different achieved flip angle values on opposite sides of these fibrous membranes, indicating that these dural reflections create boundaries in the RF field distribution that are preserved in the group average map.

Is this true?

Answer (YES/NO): YES